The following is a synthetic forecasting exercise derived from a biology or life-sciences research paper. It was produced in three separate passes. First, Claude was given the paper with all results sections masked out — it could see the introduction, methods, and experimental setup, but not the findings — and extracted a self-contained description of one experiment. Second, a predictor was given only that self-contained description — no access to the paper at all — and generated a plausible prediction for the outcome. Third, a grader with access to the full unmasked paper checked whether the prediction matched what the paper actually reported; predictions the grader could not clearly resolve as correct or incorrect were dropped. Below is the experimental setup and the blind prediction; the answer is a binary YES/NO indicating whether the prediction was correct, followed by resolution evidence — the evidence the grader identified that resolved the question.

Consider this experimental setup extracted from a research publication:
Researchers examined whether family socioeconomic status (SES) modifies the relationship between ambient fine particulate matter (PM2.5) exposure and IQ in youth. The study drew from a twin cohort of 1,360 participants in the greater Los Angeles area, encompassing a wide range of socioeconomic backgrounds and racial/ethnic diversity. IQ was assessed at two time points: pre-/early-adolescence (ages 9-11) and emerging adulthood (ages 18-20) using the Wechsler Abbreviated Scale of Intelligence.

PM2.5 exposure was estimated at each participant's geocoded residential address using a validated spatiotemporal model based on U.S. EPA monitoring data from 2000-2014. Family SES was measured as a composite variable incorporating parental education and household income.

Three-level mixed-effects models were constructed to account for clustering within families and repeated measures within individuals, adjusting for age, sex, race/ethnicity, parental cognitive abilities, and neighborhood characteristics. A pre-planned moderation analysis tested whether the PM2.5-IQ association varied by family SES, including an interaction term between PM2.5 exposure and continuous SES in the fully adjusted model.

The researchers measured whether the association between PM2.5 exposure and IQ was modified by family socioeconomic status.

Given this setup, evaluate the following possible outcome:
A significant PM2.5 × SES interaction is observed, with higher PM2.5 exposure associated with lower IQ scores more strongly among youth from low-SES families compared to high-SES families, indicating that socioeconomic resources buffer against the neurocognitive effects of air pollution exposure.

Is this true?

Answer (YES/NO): YES